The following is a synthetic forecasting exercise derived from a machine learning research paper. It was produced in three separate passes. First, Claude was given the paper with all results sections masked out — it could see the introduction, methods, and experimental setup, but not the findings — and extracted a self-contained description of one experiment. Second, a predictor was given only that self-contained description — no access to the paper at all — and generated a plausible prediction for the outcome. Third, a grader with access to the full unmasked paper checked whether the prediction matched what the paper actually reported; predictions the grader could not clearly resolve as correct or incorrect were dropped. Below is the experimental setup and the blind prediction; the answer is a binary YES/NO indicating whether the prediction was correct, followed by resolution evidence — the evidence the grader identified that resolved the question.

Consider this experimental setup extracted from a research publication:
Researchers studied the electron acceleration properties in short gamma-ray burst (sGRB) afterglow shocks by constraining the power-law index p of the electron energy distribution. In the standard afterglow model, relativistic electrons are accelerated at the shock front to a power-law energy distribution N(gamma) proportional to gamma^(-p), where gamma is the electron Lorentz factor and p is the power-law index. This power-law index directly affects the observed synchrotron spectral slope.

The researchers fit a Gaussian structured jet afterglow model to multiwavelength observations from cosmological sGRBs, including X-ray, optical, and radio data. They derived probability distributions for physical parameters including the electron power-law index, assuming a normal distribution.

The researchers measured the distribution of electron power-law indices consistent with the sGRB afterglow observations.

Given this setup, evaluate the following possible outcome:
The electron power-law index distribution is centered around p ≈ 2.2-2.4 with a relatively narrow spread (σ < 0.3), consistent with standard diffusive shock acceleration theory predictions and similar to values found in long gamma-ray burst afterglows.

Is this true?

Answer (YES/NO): YES